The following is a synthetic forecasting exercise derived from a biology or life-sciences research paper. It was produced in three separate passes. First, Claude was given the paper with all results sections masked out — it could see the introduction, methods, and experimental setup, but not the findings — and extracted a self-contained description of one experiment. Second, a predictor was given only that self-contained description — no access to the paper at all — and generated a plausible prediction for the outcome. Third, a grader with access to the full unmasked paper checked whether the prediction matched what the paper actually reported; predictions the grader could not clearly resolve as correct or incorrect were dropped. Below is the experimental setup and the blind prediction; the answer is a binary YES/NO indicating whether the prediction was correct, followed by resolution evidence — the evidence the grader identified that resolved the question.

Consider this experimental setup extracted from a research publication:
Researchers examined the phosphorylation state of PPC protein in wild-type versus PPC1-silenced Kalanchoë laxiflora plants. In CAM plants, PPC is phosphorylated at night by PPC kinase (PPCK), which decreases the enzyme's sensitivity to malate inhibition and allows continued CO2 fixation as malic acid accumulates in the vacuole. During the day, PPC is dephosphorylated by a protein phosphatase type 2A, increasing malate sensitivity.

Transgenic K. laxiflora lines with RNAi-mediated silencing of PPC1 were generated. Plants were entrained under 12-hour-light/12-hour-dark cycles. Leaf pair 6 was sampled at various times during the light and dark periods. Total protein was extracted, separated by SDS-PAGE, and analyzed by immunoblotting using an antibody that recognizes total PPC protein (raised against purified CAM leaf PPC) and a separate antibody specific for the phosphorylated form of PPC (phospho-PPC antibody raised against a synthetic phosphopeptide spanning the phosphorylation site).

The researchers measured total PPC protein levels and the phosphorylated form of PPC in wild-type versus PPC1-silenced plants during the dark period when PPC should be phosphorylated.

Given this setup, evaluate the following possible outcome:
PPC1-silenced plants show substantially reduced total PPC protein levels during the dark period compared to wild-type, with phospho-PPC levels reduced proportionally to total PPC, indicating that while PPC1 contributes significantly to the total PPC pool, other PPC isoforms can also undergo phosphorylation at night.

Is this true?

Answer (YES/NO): NO